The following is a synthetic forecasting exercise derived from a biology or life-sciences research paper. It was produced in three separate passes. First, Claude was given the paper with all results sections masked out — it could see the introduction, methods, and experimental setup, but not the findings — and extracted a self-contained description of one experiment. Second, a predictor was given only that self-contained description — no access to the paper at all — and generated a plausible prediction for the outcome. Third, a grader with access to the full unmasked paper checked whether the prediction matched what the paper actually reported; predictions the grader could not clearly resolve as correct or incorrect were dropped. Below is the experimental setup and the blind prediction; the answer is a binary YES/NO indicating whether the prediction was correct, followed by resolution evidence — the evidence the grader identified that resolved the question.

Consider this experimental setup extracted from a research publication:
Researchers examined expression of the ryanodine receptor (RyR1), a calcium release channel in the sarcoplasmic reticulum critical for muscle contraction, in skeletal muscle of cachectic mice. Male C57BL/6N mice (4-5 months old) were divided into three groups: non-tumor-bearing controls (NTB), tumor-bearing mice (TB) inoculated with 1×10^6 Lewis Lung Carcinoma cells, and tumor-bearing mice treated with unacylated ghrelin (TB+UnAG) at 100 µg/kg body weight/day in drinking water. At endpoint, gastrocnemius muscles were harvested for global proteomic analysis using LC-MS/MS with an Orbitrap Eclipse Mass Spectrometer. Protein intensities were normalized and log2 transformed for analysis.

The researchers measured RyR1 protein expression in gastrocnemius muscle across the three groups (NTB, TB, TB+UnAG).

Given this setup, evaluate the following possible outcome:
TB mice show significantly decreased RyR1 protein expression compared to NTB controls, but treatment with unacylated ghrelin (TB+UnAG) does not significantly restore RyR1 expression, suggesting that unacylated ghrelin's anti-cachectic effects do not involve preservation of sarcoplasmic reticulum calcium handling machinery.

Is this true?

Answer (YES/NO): NO